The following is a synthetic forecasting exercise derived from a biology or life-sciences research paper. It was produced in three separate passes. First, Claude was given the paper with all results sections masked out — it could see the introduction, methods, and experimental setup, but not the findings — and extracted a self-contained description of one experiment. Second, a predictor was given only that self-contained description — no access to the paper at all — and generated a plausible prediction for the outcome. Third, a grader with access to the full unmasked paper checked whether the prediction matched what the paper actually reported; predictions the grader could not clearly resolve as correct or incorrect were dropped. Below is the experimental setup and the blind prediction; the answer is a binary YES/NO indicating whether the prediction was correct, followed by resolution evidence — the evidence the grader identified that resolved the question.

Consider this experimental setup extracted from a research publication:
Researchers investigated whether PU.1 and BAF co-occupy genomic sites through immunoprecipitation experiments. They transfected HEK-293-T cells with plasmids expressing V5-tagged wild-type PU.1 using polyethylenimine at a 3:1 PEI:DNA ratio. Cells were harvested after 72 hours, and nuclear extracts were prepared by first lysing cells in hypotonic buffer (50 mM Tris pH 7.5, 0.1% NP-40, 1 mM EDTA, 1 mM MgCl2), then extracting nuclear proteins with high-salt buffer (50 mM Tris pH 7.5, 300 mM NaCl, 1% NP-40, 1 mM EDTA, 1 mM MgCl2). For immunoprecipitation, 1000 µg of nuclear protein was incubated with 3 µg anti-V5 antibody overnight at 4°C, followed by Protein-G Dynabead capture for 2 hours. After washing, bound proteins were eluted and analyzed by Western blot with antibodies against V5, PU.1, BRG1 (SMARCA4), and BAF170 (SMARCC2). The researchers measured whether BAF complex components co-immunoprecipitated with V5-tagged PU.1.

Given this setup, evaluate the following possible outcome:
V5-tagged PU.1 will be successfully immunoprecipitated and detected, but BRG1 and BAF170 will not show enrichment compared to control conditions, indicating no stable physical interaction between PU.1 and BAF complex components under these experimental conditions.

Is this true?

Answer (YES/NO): NO